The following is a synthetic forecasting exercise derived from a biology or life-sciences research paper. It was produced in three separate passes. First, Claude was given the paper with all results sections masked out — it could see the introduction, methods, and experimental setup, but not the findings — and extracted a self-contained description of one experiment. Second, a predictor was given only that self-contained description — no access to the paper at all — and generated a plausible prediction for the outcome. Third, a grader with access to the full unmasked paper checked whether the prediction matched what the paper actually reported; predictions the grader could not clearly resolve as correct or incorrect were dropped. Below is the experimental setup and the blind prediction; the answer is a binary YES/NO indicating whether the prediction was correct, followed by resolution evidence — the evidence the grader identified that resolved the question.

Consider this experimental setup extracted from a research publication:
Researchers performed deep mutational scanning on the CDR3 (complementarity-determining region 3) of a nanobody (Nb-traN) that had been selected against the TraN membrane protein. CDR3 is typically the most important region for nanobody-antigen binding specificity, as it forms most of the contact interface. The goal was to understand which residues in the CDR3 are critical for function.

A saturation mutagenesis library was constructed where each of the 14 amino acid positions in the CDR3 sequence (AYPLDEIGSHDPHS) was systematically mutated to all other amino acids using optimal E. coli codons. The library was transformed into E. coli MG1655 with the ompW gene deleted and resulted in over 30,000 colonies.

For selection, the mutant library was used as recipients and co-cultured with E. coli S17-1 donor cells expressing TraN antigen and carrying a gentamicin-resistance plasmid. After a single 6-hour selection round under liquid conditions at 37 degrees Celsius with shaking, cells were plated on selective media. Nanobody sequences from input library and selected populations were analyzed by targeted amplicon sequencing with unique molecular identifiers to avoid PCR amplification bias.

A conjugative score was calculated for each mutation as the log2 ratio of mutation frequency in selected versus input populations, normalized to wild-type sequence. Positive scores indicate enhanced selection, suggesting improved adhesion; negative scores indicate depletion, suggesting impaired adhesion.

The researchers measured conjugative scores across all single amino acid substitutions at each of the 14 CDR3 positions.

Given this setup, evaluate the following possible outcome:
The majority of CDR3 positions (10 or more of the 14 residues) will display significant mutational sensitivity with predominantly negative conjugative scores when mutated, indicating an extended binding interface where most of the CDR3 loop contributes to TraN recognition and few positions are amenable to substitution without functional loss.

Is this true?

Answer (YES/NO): NO